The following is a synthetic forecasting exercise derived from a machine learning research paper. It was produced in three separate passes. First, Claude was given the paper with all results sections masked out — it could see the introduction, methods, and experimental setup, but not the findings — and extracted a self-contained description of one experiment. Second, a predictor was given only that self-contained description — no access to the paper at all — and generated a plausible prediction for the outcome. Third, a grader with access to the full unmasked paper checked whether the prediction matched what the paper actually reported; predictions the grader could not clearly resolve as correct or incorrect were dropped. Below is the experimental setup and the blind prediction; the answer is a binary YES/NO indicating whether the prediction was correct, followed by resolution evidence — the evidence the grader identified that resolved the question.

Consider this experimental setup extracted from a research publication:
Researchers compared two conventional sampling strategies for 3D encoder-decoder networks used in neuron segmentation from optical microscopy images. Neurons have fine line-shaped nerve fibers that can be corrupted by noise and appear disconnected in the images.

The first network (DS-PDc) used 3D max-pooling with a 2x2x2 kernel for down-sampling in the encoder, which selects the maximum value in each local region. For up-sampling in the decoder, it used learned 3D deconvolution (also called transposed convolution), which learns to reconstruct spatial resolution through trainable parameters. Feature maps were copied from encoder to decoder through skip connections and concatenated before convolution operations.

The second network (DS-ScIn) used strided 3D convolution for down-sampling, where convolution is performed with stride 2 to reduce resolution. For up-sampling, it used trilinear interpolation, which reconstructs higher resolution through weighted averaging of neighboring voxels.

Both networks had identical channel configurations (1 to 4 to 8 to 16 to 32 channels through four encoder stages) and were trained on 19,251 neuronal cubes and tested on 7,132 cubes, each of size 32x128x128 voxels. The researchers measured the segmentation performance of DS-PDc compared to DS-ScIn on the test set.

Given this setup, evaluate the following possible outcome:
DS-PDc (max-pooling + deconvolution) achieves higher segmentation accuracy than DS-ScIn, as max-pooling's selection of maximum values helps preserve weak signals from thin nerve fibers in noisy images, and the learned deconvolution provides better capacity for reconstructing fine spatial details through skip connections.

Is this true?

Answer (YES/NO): YES